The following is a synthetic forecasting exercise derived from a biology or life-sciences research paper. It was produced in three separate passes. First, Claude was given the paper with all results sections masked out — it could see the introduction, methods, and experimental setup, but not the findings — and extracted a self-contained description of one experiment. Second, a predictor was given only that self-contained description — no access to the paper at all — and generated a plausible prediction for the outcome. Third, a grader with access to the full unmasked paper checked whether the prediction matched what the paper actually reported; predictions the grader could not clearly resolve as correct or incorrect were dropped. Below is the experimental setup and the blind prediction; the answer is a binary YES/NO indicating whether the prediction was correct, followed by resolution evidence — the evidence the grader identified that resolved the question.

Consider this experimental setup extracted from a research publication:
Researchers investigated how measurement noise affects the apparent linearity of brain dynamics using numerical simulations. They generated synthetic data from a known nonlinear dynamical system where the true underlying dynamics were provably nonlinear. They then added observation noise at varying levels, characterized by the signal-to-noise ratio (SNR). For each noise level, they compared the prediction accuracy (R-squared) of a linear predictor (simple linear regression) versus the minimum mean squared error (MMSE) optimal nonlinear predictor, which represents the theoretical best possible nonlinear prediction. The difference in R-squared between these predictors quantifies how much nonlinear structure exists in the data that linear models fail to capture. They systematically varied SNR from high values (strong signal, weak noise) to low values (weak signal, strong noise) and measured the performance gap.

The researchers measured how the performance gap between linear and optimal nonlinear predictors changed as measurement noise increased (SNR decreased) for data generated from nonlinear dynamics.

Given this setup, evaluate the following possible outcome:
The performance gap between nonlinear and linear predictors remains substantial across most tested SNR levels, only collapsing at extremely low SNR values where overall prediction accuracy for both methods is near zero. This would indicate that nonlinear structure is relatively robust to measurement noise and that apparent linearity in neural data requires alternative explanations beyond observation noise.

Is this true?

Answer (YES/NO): NO